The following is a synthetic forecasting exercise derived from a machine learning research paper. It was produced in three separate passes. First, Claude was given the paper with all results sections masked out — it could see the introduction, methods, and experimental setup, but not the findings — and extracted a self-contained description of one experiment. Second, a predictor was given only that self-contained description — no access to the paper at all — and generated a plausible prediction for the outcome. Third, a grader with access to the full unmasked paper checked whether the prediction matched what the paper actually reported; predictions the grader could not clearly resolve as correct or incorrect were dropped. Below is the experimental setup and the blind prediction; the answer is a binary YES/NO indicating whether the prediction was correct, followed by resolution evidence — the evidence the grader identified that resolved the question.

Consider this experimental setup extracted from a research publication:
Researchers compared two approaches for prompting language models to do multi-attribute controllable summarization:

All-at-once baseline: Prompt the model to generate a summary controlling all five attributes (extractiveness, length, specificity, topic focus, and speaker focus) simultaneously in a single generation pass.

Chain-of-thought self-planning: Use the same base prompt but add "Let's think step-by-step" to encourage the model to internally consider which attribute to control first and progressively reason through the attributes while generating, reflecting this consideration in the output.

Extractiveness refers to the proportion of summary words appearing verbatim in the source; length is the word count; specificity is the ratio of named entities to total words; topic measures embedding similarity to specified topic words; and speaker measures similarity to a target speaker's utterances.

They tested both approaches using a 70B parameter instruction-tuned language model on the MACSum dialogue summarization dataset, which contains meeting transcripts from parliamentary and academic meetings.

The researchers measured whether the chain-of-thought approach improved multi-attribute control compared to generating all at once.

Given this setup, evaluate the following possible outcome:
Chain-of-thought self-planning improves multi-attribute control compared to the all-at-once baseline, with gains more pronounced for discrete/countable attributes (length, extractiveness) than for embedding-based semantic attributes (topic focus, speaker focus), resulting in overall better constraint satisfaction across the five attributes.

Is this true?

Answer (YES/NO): NO